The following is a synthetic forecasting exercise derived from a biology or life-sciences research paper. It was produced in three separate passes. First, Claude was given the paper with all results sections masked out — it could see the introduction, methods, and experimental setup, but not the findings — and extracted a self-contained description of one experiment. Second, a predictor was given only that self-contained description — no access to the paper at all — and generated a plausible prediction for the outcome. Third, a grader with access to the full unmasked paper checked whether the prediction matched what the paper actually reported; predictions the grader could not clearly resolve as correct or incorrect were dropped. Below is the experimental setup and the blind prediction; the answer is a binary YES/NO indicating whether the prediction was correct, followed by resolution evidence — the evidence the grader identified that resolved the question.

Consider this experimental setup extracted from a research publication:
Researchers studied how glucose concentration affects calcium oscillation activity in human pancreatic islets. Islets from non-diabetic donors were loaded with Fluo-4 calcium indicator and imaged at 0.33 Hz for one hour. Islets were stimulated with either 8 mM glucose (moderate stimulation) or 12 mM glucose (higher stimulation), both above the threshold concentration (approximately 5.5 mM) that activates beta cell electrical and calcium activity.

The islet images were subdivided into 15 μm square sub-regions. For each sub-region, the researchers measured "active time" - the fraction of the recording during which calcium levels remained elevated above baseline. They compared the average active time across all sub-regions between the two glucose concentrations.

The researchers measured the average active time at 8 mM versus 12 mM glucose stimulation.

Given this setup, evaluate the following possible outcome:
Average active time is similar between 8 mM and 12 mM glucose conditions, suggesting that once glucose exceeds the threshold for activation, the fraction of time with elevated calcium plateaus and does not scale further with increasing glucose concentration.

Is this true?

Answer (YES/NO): NO